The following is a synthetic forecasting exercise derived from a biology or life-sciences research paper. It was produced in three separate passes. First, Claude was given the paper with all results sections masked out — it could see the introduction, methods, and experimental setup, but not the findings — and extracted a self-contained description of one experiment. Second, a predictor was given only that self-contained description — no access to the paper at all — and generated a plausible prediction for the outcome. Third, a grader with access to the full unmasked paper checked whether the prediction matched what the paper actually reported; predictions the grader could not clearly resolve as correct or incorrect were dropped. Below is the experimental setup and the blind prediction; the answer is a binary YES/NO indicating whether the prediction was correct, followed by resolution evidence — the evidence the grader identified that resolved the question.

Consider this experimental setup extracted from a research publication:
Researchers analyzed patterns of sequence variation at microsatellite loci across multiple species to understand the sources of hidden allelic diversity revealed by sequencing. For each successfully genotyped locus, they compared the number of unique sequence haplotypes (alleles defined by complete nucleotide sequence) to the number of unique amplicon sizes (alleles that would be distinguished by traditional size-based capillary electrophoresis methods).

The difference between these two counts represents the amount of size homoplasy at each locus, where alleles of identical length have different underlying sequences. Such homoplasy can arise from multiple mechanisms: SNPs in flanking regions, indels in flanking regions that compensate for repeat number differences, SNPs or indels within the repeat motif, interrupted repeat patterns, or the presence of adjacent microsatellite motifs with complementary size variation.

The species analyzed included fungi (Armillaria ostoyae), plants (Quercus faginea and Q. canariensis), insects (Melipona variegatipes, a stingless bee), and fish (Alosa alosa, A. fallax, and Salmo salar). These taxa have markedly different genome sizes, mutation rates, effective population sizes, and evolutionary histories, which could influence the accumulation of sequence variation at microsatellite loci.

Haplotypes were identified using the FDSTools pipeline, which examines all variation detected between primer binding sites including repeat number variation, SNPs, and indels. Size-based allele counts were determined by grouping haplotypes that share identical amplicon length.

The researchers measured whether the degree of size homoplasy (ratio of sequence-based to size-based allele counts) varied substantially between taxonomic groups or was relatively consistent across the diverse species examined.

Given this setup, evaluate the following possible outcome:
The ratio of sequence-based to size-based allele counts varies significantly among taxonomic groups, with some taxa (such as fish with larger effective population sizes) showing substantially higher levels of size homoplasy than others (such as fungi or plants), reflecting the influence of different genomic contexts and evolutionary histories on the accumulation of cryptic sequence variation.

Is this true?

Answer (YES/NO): NO